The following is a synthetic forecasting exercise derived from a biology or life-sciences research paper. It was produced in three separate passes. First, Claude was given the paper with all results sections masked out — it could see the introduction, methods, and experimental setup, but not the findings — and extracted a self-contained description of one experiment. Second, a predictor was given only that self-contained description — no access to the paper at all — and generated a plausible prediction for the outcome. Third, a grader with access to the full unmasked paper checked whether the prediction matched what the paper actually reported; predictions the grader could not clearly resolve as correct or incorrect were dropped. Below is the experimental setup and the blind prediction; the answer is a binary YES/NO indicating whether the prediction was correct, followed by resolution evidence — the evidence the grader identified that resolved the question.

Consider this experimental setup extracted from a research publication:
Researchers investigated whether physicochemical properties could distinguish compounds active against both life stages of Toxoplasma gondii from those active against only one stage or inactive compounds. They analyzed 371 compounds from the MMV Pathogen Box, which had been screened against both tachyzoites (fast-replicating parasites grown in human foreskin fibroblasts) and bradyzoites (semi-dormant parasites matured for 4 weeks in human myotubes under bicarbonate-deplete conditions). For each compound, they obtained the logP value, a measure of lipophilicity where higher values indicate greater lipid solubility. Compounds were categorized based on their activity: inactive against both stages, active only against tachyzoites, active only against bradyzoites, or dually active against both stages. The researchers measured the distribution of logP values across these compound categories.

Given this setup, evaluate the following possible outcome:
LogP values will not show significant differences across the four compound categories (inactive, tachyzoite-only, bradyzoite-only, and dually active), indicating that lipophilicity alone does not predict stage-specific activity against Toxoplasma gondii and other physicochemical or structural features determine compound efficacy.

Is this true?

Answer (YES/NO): NO